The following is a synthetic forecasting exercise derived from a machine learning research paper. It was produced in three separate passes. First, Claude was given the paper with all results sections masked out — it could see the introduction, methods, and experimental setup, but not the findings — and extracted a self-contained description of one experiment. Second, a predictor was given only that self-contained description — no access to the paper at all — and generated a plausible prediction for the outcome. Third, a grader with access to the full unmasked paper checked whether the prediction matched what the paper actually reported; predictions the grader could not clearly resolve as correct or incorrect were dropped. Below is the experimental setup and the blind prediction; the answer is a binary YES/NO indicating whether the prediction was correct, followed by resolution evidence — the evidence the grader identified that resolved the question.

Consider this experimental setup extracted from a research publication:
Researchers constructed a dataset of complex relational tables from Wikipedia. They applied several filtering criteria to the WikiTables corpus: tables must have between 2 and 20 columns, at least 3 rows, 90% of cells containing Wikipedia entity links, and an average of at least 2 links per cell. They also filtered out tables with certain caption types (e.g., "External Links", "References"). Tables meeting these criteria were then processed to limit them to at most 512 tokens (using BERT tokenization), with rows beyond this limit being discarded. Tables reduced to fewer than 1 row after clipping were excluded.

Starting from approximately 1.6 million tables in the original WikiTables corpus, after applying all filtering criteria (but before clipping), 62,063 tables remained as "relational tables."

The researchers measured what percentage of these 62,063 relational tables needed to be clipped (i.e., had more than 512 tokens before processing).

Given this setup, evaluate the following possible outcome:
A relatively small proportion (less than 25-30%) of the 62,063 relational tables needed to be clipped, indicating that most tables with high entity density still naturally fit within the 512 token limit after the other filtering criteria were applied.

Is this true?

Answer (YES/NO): YES